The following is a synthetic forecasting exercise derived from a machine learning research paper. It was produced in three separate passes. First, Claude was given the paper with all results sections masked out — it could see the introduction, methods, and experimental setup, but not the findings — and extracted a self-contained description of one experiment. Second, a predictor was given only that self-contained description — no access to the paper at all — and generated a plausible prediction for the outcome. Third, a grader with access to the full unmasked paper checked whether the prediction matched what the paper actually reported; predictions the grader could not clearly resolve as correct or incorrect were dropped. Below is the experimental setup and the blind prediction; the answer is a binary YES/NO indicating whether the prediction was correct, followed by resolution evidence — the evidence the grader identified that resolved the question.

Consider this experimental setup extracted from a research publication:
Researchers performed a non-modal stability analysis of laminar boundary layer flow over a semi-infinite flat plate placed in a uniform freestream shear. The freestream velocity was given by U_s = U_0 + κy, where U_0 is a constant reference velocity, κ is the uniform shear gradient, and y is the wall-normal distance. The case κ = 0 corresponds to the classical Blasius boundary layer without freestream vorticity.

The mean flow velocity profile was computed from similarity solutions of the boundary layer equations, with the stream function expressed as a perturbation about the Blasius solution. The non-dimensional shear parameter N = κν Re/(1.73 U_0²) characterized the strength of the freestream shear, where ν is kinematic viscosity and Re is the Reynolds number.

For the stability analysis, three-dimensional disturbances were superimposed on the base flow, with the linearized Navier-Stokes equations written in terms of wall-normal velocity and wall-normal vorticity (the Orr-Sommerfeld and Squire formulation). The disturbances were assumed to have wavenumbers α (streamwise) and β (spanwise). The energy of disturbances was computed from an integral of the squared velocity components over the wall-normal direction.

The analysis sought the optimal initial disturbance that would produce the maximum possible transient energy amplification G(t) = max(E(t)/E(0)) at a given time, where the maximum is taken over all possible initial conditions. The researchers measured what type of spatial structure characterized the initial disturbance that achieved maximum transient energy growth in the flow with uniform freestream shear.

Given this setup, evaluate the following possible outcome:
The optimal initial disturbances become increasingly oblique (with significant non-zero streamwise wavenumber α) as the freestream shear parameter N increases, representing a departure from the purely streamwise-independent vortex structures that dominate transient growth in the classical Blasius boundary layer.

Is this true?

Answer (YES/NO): NO